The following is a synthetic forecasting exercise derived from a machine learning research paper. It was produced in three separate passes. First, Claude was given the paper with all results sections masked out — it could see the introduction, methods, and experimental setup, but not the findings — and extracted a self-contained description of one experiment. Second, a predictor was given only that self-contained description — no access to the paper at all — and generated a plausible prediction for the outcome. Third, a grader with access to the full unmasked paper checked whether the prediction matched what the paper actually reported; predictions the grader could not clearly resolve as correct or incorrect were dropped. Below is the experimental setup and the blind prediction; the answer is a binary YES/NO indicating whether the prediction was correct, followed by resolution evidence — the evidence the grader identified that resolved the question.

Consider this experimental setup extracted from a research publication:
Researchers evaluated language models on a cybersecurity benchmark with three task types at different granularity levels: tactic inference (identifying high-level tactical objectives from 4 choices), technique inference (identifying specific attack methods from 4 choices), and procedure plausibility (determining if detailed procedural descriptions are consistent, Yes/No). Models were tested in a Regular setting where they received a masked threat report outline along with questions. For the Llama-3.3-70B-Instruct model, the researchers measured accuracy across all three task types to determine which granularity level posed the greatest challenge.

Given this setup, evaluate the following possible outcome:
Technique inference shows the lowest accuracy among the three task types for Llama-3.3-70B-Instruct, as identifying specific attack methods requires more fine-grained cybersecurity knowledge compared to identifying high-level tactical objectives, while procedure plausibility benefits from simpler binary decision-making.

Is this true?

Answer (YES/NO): NO